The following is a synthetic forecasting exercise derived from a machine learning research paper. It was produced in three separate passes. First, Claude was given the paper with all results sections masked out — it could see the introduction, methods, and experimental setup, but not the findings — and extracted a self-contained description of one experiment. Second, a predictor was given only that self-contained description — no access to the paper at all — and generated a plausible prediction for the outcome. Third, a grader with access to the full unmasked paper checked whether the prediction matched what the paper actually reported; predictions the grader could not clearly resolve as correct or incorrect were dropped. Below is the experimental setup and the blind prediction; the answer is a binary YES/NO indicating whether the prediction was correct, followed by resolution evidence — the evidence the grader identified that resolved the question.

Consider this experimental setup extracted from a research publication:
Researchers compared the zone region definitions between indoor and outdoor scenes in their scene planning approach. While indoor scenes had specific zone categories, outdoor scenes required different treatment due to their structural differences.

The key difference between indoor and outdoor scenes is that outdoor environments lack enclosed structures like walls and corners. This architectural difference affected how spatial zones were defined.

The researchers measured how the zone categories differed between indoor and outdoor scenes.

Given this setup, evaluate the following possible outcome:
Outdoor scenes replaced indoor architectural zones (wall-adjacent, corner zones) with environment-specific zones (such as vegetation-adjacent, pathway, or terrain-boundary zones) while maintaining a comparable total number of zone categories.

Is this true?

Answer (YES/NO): NO